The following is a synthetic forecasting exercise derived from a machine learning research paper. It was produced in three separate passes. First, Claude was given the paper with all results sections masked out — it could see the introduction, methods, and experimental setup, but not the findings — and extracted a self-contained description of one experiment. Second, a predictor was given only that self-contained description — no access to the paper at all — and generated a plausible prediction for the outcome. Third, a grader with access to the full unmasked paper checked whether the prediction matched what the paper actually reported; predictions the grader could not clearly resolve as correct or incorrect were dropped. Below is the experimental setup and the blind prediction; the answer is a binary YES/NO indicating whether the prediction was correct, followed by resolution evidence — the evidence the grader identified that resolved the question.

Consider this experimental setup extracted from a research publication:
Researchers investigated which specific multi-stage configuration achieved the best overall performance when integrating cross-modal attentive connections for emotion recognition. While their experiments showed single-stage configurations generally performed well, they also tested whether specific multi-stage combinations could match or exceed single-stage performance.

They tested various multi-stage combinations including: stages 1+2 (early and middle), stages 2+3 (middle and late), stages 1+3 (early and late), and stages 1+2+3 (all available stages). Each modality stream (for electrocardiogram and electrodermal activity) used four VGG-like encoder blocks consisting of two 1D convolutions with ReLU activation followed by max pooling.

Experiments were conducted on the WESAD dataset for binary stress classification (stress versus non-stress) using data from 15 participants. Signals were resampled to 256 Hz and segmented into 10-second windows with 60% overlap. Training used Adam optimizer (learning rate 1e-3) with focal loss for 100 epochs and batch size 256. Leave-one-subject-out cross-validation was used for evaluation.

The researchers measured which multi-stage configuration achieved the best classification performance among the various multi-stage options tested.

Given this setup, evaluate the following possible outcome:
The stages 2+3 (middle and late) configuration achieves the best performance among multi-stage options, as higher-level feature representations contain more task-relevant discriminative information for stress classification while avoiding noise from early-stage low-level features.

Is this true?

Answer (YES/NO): YES